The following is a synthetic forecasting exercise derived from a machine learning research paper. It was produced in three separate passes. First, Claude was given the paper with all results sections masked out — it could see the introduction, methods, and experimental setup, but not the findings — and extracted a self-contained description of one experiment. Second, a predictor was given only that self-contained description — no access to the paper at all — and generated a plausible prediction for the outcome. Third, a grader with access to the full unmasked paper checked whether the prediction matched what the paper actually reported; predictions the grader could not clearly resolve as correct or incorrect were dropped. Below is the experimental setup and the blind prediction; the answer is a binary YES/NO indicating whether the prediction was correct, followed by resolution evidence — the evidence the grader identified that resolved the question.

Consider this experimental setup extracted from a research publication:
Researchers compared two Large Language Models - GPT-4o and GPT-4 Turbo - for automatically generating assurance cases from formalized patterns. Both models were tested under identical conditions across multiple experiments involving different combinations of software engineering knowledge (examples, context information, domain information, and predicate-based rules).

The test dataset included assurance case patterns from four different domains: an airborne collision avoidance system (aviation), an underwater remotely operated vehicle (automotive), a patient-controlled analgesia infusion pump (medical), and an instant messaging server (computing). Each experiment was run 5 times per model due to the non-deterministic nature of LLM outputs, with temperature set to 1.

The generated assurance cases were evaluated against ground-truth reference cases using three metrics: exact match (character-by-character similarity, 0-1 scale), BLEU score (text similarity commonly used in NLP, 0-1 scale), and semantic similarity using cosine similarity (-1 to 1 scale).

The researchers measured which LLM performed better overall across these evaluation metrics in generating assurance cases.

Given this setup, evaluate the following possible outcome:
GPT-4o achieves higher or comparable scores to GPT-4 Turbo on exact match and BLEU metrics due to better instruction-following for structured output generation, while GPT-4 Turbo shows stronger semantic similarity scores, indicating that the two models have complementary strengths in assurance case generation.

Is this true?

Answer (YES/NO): NO